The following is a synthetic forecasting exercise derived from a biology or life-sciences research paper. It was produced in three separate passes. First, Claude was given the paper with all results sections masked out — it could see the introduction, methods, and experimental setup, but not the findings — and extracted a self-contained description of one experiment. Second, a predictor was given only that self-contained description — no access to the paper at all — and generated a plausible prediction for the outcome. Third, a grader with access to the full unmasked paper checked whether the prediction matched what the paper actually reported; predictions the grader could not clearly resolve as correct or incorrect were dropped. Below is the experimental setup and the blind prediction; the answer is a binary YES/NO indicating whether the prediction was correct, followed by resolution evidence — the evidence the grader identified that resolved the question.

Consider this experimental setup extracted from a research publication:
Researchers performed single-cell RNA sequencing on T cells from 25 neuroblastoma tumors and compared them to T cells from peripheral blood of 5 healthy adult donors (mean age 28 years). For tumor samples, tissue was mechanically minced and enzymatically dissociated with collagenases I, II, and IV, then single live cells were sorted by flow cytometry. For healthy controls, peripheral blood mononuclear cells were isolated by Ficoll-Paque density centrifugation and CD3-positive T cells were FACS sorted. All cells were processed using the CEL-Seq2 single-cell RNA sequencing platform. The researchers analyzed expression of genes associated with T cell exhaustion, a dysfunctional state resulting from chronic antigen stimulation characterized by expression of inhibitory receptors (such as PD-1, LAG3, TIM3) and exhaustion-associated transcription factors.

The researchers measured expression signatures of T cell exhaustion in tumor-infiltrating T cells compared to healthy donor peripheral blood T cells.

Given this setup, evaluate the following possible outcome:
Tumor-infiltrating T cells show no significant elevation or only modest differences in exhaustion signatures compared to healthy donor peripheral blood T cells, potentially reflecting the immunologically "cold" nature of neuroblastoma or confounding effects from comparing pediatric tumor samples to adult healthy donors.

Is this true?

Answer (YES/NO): NO